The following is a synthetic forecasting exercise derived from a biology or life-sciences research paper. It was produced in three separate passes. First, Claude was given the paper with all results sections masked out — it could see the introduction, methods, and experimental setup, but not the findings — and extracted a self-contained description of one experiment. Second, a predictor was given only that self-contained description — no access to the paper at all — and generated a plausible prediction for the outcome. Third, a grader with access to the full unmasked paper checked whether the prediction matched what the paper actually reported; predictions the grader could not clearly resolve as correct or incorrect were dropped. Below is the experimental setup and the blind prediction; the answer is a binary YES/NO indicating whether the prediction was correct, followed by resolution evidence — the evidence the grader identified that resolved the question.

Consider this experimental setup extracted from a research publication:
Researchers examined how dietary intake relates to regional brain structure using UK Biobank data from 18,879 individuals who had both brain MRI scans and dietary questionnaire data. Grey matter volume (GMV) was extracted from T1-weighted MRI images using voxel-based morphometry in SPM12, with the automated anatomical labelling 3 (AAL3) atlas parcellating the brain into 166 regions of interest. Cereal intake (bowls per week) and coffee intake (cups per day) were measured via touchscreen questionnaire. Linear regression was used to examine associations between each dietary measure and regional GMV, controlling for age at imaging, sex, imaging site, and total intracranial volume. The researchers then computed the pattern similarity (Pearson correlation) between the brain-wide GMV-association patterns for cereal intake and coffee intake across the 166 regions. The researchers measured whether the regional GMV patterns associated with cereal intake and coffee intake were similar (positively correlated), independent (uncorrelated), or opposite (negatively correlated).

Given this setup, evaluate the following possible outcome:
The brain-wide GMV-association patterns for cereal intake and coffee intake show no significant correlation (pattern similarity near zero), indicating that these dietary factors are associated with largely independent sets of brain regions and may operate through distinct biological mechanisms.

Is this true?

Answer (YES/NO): NO